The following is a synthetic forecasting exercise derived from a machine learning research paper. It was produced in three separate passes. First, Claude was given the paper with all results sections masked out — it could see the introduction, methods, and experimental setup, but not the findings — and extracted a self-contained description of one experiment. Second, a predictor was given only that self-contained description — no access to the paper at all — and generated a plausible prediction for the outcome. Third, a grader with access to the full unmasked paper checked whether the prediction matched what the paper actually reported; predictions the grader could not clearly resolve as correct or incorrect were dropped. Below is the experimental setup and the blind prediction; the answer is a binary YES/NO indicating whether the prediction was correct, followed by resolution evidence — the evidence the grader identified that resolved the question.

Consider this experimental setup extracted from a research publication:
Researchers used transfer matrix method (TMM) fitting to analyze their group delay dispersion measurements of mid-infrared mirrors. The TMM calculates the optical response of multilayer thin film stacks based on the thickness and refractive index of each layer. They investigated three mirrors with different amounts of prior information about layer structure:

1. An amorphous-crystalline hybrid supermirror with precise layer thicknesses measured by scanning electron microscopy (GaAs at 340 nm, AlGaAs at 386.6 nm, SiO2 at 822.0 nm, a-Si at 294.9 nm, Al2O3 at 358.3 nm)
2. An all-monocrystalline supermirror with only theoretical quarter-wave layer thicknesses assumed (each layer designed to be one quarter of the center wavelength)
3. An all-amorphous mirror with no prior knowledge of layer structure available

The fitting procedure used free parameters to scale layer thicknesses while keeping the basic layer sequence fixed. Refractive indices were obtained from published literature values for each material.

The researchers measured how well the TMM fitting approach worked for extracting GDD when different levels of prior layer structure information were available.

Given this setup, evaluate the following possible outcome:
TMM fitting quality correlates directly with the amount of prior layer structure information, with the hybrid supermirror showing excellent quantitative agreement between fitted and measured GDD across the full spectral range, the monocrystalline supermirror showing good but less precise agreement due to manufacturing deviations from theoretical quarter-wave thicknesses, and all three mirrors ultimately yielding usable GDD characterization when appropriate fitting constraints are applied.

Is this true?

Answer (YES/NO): NO